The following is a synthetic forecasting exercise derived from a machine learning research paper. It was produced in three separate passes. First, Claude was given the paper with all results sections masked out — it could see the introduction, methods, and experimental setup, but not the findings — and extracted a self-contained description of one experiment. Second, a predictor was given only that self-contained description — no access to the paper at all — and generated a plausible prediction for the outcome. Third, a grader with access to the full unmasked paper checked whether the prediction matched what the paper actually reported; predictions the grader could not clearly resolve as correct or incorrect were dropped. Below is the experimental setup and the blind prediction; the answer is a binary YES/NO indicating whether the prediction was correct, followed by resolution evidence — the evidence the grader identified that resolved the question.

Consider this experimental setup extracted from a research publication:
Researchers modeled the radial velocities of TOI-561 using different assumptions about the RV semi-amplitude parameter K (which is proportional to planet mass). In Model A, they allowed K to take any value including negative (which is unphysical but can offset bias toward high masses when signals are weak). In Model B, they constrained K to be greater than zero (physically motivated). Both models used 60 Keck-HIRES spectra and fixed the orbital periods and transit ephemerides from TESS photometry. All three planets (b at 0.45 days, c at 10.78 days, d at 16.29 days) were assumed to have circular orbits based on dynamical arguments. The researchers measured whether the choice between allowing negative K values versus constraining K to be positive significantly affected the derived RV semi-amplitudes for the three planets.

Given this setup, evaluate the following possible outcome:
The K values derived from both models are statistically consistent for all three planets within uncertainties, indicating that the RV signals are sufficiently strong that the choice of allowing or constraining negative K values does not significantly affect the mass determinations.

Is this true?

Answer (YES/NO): YES